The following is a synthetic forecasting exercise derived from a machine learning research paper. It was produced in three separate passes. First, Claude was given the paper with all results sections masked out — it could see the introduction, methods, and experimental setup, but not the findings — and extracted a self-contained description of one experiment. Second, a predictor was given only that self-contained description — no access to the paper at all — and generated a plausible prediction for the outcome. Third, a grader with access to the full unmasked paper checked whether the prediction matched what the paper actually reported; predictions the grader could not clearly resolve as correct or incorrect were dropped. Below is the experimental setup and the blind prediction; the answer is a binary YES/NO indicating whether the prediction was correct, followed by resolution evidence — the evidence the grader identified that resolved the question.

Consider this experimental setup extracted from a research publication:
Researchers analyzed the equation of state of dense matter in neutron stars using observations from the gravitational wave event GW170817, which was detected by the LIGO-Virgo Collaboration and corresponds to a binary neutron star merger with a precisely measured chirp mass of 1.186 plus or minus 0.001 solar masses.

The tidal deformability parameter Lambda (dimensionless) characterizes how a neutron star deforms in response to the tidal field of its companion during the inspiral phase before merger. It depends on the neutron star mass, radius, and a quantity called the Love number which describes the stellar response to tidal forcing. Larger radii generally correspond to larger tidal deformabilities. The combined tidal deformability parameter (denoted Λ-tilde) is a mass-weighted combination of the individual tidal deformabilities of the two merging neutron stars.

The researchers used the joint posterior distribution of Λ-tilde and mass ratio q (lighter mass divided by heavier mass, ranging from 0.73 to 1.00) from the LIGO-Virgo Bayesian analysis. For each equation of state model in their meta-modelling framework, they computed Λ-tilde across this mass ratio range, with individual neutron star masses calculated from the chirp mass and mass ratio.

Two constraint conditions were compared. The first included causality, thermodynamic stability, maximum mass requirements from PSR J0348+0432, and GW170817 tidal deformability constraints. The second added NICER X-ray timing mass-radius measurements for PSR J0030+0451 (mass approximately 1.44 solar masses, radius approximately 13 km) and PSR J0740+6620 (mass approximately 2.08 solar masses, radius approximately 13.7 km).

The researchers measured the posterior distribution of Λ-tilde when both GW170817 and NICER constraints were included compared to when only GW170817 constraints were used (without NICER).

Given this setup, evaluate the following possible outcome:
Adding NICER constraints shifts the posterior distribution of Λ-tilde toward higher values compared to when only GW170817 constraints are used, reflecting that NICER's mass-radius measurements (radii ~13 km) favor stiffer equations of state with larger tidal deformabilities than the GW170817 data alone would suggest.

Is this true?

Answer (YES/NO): NO